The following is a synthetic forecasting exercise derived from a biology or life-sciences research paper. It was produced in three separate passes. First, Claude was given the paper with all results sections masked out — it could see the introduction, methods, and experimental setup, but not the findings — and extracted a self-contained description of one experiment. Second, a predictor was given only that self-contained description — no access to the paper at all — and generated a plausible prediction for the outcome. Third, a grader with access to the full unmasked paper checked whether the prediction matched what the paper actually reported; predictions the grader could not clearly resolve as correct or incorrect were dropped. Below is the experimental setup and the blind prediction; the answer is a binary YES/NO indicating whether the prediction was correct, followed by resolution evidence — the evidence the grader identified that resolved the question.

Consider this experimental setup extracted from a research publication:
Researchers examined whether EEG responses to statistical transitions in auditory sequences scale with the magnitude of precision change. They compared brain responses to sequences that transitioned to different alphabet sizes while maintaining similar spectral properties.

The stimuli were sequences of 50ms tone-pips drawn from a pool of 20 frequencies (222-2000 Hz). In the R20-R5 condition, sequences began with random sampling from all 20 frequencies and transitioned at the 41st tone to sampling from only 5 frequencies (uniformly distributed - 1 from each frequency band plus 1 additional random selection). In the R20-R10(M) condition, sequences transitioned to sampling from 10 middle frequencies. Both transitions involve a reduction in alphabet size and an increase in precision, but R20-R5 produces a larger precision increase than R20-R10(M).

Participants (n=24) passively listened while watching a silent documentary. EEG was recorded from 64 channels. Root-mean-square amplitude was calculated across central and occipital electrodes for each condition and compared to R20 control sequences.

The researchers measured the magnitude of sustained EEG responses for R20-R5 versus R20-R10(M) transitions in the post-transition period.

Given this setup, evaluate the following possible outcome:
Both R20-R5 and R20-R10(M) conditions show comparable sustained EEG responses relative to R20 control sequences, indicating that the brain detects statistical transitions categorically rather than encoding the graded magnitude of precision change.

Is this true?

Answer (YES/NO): NO